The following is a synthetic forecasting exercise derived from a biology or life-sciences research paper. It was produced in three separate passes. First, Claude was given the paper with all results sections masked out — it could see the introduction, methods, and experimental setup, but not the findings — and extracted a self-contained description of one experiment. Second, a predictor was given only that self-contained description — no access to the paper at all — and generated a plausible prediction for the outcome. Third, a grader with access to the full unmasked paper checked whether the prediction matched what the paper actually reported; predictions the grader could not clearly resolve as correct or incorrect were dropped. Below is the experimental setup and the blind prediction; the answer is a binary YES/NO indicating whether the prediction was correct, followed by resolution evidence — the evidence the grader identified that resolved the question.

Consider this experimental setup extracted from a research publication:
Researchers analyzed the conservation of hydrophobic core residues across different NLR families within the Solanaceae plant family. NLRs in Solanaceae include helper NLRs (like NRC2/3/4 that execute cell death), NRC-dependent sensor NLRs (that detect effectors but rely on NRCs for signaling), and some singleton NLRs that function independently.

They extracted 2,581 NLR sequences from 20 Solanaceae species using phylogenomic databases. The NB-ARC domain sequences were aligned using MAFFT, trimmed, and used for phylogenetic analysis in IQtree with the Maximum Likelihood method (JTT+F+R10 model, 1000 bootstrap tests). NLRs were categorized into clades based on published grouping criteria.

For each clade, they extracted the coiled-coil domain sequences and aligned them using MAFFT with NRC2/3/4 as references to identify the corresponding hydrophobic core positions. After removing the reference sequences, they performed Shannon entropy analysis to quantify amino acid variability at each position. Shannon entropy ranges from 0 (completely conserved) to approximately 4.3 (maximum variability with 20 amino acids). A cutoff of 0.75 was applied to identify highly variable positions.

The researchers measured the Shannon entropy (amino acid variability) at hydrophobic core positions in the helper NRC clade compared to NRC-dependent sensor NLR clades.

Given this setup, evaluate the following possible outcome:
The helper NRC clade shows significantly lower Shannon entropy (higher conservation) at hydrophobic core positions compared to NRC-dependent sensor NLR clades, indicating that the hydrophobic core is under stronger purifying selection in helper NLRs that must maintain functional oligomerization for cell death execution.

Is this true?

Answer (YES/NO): YES